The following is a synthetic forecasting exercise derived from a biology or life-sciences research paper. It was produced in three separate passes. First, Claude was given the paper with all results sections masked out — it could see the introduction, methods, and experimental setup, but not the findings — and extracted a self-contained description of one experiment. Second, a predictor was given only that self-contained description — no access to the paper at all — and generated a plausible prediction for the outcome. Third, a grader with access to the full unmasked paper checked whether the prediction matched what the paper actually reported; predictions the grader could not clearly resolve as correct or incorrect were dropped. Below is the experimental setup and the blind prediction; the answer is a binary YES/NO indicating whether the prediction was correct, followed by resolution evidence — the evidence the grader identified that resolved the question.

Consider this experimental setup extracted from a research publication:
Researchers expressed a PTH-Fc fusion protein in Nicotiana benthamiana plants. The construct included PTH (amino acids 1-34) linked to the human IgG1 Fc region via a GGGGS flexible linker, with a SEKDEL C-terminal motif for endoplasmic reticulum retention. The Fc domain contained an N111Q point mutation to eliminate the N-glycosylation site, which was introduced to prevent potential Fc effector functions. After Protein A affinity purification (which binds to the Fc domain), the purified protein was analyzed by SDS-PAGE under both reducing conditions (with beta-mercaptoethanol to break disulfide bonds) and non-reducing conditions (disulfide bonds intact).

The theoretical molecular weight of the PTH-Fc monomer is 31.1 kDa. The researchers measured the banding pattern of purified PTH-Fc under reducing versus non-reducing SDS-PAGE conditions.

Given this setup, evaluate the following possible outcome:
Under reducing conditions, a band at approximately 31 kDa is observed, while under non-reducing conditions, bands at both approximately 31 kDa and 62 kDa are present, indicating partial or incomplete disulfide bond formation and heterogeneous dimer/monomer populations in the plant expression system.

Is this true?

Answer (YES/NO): NO